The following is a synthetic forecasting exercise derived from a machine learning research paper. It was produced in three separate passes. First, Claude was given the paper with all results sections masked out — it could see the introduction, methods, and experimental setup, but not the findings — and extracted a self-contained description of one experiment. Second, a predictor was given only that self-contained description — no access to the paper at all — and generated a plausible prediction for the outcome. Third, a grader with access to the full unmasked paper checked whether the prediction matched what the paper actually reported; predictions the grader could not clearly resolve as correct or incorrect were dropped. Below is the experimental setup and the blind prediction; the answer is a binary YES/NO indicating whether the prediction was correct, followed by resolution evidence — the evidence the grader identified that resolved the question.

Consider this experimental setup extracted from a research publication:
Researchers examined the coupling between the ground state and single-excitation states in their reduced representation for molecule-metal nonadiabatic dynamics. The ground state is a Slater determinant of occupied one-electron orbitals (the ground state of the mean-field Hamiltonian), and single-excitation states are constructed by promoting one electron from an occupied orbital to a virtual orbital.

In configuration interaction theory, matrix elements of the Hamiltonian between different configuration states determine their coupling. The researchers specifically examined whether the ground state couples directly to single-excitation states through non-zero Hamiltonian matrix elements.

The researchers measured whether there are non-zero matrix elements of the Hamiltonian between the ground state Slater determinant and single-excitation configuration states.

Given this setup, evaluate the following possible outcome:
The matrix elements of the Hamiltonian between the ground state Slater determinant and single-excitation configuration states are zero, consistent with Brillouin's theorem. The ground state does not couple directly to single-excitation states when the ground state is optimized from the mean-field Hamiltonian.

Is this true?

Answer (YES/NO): YES